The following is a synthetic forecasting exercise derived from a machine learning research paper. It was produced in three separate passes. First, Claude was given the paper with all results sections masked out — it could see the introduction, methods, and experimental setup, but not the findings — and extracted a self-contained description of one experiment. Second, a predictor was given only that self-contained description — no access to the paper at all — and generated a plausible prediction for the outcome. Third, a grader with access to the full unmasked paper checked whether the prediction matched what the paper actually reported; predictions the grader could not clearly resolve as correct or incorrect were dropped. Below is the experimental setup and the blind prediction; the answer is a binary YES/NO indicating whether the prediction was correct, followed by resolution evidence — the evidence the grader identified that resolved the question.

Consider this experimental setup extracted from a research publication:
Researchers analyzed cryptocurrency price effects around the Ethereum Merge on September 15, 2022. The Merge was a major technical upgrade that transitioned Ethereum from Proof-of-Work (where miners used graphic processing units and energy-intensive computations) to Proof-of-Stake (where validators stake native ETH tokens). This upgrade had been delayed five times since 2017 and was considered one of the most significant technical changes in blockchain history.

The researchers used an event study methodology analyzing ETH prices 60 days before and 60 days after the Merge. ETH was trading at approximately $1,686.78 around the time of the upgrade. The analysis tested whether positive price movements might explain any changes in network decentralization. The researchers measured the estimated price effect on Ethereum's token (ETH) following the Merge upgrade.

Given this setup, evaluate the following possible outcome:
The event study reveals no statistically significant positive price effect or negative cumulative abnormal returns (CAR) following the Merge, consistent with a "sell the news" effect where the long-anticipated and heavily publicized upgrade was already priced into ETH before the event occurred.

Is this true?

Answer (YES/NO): YES